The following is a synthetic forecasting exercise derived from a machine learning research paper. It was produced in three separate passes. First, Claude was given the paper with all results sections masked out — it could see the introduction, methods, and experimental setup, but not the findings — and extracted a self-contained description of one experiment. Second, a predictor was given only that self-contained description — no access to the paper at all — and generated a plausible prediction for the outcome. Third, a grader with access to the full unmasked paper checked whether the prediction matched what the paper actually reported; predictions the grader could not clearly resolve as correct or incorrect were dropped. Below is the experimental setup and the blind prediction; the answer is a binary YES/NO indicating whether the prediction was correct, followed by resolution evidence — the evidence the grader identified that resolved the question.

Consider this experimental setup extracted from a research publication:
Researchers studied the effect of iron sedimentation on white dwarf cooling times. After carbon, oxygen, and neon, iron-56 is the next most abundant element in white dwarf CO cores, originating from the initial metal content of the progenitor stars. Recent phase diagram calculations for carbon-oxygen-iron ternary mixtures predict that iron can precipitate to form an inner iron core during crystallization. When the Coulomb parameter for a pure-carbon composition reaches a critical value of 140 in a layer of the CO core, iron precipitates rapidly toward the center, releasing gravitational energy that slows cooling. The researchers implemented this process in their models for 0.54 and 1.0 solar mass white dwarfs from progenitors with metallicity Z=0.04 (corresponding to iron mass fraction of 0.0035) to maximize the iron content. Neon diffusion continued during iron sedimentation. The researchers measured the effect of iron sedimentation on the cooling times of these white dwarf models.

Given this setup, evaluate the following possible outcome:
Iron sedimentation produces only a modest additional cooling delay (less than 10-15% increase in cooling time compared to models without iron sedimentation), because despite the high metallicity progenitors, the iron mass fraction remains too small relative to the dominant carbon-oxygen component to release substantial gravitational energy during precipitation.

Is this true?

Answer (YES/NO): NO